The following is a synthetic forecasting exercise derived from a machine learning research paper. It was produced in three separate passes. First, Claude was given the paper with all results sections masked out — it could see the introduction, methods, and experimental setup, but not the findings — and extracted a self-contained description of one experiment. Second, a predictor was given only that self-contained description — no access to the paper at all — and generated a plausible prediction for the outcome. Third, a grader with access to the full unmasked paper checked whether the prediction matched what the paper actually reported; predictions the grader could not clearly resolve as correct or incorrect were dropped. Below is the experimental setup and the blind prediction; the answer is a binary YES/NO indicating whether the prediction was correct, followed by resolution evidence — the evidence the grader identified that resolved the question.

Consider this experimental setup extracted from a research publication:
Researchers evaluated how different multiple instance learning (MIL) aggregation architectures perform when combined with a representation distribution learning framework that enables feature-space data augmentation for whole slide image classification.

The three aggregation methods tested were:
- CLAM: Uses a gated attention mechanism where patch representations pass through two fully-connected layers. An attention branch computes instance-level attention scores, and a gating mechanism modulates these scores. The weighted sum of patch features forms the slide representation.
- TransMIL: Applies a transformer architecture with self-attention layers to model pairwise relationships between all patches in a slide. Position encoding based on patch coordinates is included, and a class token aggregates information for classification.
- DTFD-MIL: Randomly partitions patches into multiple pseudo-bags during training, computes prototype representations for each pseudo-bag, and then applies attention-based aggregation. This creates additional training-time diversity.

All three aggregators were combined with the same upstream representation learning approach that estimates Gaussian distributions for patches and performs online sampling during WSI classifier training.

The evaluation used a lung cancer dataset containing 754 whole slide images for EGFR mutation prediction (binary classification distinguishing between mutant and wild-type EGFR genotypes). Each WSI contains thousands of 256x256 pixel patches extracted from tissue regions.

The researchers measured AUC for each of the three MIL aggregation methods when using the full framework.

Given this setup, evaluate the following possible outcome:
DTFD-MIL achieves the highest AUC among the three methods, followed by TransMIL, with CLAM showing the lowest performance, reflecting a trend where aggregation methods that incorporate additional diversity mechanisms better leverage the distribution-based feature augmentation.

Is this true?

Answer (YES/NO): NO